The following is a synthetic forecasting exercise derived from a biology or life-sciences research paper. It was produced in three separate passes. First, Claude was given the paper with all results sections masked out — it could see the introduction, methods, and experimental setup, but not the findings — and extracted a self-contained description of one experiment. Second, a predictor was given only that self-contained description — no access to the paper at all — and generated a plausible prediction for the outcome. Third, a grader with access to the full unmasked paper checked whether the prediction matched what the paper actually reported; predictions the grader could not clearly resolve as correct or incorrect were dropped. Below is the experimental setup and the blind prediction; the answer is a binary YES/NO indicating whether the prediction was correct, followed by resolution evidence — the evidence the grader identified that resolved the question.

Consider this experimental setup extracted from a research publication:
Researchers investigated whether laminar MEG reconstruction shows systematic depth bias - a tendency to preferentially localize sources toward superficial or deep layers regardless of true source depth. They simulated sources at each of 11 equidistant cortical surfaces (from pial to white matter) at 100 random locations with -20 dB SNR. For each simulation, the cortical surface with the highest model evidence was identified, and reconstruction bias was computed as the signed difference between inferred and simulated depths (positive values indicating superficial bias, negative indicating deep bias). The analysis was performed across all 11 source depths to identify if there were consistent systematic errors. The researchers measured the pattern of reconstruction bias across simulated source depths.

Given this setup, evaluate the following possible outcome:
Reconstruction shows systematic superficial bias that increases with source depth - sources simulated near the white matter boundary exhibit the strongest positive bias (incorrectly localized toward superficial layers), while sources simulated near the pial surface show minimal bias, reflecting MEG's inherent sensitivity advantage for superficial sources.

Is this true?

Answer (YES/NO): NO